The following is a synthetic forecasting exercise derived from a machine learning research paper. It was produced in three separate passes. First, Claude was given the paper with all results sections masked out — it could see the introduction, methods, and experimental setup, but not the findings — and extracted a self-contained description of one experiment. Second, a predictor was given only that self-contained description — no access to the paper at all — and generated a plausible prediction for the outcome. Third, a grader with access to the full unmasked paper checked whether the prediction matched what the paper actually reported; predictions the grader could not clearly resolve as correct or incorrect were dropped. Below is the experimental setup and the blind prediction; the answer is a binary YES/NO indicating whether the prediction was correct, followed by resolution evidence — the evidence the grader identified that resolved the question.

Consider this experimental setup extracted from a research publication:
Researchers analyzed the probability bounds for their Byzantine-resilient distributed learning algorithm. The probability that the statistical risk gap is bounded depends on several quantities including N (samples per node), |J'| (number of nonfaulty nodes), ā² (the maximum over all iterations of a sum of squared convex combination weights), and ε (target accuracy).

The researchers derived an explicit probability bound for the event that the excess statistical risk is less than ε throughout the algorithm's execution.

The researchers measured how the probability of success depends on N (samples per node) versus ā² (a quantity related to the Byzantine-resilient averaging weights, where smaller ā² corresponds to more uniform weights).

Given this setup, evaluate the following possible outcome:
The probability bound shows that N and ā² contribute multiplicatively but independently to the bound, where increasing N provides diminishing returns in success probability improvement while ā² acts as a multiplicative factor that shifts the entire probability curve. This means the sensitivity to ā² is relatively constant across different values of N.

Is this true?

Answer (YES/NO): NO